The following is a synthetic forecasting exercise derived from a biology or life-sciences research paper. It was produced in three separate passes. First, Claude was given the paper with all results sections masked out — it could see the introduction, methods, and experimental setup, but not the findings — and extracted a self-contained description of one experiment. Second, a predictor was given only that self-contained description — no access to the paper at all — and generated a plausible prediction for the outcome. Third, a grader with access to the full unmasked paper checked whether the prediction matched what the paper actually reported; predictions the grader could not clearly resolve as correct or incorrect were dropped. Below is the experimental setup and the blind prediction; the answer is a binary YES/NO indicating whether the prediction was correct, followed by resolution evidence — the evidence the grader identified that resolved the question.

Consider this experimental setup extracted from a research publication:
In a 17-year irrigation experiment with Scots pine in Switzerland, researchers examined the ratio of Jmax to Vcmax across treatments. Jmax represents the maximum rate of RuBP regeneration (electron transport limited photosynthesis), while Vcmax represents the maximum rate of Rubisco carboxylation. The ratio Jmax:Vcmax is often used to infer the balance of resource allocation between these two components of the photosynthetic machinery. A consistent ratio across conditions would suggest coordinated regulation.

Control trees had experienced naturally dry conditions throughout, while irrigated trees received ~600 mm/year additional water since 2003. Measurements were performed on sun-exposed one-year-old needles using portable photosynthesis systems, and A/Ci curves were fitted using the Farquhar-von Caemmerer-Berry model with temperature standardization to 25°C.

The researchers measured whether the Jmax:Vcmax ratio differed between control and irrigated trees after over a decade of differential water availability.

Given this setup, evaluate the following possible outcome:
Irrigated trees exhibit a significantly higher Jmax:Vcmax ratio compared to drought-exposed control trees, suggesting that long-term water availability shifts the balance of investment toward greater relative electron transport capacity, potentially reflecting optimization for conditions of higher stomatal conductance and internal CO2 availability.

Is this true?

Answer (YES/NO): NO